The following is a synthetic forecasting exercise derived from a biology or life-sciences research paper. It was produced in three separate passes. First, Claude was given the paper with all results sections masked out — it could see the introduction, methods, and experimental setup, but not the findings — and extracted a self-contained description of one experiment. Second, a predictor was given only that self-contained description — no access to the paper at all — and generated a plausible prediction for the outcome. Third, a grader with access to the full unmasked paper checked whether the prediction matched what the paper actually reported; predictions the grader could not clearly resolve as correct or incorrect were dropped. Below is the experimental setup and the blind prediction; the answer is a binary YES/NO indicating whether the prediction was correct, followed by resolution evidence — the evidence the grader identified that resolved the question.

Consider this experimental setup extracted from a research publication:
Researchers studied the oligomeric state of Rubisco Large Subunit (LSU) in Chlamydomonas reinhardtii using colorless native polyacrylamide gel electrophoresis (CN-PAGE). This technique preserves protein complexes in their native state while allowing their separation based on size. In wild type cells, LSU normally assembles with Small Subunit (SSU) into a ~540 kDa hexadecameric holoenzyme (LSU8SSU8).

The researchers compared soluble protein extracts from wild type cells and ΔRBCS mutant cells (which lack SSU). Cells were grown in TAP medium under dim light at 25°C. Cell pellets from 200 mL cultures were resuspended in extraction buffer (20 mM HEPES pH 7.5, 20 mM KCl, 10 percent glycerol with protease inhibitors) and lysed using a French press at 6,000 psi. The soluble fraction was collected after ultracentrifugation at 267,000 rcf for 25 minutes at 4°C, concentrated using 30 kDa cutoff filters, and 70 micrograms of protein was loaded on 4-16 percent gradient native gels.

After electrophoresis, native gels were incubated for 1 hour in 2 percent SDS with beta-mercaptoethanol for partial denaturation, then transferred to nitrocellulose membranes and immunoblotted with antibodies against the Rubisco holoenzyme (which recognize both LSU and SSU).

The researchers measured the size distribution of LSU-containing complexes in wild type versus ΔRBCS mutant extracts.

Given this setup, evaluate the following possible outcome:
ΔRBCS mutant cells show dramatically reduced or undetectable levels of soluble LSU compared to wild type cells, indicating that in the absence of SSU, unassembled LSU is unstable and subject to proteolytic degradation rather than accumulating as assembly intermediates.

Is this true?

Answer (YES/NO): NO